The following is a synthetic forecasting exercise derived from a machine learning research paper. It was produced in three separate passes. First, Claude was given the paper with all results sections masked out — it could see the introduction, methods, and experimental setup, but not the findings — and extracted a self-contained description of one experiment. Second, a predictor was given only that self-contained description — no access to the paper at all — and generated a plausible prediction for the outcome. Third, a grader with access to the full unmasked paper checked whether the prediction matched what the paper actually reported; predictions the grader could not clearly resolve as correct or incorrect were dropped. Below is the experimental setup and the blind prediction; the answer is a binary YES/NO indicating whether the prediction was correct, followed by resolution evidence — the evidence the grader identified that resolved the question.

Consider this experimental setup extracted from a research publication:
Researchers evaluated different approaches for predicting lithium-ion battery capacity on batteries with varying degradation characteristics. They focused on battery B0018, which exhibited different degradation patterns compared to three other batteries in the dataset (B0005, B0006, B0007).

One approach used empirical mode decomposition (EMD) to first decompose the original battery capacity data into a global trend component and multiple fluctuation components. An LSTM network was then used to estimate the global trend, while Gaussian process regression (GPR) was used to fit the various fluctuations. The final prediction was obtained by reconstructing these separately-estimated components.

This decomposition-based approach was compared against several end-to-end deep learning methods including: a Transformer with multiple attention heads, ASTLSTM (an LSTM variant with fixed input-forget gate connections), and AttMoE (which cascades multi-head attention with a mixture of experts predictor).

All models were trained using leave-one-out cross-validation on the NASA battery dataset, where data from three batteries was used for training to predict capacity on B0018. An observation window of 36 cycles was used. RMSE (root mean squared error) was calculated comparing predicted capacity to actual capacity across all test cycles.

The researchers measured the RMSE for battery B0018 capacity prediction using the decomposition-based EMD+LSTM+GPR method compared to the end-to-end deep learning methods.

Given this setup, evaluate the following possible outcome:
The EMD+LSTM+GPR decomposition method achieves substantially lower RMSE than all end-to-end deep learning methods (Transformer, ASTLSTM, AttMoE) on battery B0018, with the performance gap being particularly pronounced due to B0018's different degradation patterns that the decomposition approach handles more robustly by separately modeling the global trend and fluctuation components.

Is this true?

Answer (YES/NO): YES